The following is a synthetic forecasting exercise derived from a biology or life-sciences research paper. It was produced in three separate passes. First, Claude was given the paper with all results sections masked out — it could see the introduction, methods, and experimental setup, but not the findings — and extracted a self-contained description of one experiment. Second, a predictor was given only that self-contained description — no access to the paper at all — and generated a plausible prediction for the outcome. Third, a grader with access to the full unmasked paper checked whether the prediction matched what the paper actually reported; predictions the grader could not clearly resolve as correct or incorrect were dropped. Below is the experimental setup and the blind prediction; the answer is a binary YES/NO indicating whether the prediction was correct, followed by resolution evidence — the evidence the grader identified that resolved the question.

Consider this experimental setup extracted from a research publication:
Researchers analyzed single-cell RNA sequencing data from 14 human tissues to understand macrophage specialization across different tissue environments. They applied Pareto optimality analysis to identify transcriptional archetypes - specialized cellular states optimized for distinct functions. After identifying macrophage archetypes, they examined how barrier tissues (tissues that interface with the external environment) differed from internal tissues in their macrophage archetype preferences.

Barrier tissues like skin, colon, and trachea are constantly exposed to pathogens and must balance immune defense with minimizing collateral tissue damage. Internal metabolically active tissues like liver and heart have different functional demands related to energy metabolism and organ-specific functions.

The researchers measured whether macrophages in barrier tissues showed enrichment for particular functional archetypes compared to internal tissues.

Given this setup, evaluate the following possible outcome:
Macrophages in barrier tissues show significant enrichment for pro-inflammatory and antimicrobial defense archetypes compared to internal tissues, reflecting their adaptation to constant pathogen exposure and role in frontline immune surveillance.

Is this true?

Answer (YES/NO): NO